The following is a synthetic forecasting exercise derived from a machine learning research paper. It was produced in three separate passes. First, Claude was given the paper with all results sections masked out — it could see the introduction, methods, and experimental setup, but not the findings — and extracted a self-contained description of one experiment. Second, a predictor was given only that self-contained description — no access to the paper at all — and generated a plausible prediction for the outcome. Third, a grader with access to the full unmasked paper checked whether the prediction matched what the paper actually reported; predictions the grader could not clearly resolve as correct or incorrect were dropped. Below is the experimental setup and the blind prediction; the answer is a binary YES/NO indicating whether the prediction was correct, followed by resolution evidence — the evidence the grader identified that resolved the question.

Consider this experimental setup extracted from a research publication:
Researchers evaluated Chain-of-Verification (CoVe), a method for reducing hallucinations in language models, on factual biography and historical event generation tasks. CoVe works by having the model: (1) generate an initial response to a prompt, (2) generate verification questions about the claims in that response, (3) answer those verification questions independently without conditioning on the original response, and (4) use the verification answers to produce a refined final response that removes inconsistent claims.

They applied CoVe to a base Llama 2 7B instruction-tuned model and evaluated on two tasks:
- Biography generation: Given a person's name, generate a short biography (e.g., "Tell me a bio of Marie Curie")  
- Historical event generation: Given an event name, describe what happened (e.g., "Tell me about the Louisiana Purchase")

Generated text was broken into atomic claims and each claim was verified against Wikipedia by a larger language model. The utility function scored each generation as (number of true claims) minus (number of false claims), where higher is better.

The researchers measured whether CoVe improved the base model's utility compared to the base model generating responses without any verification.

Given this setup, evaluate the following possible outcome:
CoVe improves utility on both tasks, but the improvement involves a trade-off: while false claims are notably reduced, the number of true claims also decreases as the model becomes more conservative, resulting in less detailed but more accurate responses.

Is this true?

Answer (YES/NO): NO